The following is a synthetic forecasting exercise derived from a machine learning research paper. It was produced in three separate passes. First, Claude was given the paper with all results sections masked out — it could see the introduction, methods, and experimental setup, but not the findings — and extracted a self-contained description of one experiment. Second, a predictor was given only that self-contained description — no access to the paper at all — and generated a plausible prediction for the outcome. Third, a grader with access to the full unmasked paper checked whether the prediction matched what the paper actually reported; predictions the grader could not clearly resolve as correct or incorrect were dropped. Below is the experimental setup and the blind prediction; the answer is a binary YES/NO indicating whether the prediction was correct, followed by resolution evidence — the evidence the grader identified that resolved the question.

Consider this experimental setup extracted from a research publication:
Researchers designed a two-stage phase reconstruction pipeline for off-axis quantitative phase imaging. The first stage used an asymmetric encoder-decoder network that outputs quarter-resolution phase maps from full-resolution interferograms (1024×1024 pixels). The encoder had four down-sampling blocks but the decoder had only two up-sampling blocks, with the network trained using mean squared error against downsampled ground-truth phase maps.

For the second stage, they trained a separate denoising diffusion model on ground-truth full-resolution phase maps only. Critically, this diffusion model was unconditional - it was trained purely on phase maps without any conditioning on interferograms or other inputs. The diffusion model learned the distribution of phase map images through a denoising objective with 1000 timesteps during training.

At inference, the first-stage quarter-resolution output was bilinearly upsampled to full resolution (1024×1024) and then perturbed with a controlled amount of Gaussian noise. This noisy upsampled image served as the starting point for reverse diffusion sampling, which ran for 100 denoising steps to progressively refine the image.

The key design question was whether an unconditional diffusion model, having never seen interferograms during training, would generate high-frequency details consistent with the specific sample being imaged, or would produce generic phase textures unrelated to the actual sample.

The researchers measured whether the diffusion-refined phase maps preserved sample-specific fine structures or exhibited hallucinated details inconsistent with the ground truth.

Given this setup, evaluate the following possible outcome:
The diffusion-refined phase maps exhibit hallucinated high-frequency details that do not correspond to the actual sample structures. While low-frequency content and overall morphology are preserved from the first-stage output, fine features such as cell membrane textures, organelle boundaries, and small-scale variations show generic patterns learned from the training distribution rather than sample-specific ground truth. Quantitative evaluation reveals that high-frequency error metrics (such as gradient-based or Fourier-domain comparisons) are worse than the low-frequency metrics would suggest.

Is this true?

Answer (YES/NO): NO